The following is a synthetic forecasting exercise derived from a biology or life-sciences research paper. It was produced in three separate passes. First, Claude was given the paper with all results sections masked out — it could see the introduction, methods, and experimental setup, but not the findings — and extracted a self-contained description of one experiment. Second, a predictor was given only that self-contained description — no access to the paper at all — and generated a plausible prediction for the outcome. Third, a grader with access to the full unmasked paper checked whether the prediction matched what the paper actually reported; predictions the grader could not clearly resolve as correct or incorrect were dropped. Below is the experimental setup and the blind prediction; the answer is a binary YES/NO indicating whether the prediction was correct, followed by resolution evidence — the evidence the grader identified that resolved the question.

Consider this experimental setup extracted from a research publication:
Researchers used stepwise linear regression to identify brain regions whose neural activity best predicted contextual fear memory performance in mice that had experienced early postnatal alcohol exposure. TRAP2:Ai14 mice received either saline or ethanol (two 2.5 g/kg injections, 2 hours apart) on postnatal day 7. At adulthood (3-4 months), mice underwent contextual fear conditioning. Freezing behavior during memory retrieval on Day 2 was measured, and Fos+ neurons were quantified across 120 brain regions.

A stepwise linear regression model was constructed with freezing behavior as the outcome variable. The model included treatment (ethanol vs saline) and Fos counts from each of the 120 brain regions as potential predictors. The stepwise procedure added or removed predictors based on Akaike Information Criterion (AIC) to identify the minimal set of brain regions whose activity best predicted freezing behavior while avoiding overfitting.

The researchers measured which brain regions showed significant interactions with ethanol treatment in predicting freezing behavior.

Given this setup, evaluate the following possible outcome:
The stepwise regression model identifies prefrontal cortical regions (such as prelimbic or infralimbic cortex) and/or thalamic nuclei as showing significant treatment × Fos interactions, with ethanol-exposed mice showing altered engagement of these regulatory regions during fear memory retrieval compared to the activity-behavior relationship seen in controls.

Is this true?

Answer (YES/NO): NO